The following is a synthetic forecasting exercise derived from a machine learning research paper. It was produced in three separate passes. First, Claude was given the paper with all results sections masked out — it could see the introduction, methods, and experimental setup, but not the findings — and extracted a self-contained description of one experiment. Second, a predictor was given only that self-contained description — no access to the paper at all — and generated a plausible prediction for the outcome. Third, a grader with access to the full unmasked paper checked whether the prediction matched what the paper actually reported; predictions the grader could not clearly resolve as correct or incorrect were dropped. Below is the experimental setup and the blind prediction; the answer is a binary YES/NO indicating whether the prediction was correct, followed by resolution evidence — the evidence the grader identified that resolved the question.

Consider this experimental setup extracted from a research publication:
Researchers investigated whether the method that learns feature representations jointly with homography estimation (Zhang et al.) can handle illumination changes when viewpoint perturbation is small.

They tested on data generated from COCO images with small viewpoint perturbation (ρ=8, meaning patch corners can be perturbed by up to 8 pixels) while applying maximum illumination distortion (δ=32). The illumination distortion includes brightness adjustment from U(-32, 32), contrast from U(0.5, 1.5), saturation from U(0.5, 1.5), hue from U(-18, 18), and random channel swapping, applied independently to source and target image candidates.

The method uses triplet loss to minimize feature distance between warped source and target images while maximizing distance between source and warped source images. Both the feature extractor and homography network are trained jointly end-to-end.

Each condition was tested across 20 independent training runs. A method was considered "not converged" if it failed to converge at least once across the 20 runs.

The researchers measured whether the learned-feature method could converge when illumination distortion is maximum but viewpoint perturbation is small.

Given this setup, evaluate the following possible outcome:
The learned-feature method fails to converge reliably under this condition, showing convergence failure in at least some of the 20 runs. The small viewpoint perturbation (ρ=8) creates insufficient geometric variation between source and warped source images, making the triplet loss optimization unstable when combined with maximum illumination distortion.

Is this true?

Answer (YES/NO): NO